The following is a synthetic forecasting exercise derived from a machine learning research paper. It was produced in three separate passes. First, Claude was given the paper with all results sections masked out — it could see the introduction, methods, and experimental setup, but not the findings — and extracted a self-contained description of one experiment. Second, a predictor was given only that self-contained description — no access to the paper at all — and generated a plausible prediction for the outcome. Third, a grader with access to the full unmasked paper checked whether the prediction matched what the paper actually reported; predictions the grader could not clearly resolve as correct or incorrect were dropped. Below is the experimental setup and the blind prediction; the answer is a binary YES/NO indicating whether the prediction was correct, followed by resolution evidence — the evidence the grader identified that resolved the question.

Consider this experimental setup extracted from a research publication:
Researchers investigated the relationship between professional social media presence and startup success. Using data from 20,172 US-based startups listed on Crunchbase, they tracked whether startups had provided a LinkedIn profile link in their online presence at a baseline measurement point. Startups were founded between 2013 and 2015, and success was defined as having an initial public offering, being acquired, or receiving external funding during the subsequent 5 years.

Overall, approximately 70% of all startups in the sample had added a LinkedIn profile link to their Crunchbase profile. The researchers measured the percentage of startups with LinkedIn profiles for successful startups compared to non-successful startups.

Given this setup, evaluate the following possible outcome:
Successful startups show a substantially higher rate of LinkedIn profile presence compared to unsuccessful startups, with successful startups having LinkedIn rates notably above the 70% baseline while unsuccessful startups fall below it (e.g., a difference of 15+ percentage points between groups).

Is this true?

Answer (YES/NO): YES